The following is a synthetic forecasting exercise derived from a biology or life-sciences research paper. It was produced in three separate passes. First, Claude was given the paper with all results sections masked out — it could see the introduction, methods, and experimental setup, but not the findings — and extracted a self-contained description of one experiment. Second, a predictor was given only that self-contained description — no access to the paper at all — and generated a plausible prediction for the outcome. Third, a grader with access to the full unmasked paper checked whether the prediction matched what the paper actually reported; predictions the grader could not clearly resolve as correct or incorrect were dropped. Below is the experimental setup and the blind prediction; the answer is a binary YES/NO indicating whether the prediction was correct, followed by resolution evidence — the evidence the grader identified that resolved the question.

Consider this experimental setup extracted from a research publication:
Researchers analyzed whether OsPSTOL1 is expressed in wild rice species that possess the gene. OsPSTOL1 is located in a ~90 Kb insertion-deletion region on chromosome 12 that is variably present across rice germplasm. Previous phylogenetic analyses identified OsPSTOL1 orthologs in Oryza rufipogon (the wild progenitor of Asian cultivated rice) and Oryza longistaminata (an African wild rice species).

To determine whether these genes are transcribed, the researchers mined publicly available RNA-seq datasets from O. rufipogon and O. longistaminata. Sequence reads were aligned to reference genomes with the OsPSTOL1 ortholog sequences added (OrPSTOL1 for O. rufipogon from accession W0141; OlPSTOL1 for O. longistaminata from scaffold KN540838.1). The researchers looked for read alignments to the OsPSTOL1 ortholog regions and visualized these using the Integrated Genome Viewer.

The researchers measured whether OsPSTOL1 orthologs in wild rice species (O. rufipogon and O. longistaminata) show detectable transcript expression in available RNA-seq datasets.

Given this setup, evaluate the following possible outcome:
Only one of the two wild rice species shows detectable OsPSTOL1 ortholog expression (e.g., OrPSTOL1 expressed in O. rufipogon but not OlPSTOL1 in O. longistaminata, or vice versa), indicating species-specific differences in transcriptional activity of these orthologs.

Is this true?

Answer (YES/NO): NO